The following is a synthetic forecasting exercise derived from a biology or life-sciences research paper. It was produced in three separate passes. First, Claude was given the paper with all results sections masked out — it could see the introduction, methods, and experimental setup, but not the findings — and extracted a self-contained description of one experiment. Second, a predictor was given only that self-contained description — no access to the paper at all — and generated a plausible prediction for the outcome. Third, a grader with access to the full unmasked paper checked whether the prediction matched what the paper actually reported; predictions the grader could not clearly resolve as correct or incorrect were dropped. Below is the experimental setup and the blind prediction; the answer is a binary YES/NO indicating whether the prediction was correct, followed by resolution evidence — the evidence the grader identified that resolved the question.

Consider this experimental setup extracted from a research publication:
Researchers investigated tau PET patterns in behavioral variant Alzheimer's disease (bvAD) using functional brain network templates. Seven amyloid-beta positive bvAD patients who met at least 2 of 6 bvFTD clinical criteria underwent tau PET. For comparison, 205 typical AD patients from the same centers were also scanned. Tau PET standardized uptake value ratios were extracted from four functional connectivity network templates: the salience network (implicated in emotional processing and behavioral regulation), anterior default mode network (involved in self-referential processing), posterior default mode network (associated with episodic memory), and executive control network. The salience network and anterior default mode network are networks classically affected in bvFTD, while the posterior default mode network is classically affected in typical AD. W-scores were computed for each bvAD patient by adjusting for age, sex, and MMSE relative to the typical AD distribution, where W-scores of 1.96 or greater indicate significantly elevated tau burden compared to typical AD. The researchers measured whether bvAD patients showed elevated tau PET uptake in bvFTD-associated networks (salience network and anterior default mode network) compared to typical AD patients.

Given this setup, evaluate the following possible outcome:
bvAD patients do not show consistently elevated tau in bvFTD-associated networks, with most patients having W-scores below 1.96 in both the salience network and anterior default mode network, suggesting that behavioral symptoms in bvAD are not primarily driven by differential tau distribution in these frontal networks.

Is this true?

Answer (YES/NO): YES